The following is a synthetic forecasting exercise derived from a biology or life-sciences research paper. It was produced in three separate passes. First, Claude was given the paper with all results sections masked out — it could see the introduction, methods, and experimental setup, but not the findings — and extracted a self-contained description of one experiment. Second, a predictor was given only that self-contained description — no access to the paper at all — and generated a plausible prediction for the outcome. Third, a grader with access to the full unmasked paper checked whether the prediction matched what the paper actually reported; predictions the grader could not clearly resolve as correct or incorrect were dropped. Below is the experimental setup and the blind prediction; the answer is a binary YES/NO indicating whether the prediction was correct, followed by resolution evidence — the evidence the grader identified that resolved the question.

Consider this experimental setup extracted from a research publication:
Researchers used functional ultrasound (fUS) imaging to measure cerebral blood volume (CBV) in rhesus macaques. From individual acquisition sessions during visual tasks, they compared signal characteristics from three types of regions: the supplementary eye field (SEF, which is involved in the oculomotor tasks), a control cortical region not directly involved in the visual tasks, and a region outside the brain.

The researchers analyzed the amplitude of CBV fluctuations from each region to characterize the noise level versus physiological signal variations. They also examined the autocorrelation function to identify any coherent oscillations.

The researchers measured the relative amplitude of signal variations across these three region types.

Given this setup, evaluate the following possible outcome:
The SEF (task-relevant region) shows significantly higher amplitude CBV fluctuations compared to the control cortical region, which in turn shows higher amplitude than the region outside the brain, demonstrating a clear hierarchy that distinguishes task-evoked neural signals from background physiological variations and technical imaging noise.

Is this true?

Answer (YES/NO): YES